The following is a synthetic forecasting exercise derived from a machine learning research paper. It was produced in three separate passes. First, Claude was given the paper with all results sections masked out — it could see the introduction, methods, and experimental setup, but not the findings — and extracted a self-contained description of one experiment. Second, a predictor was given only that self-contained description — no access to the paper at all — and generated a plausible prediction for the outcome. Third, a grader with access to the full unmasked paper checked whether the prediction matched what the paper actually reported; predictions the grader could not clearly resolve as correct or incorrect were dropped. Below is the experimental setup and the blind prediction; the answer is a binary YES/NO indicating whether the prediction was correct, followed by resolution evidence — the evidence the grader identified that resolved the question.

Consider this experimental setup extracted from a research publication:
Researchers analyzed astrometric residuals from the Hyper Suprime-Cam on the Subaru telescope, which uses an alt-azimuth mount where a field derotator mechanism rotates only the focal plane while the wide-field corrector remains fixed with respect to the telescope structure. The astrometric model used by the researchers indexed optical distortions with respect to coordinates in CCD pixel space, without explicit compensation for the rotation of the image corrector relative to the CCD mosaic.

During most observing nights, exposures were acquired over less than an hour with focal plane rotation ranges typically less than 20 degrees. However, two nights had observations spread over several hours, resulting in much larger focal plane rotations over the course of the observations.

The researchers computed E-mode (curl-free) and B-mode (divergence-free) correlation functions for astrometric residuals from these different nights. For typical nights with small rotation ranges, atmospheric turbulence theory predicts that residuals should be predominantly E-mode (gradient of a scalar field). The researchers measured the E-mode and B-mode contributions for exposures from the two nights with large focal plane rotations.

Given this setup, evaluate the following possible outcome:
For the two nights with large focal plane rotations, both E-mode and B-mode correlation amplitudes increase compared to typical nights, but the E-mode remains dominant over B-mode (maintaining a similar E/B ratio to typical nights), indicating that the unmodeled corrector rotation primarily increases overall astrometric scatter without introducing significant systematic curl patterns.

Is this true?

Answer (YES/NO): NO